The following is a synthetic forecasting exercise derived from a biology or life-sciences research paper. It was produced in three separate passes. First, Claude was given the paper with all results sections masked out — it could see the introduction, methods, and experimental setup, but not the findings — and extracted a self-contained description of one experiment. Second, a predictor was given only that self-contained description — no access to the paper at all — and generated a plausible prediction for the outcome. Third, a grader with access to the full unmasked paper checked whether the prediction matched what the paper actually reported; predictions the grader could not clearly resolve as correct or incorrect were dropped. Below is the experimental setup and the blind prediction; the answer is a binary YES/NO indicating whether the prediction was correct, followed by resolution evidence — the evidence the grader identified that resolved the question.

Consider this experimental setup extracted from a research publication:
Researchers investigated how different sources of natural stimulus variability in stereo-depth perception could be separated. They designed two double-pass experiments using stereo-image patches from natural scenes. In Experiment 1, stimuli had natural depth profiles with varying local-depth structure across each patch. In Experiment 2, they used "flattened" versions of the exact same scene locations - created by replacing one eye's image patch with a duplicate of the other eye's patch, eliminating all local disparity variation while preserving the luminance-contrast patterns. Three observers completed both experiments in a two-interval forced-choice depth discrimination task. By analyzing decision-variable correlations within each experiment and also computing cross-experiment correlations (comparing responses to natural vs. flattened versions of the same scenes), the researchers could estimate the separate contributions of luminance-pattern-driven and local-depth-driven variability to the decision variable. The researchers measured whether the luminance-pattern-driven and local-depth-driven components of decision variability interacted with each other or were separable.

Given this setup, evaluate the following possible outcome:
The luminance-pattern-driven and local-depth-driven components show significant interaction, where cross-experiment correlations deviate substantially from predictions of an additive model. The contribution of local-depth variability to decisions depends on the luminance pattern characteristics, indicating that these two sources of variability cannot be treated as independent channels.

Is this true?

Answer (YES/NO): NO